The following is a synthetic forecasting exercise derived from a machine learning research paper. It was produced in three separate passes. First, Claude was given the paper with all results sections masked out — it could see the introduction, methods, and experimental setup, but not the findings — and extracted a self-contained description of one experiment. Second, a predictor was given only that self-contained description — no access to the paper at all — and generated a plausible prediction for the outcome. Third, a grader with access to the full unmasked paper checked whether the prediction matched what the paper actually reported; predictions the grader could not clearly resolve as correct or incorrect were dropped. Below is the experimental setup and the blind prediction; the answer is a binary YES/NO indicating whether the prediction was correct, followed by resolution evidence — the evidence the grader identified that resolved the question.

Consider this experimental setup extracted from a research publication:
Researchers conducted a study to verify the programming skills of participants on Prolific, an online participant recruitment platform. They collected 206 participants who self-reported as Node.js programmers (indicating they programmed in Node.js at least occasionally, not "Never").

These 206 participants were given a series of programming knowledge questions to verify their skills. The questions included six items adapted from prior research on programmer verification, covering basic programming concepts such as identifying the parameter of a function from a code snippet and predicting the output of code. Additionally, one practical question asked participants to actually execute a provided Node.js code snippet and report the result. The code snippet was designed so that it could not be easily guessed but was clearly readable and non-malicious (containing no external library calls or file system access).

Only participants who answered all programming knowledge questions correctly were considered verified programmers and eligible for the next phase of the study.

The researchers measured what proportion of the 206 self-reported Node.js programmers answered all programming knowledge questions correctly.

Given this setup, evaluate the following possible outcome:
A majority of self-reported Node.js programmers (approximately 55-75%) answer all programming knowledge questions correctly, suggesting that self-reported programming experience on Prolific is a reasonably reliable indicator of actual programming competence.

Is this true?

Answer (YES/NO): NO